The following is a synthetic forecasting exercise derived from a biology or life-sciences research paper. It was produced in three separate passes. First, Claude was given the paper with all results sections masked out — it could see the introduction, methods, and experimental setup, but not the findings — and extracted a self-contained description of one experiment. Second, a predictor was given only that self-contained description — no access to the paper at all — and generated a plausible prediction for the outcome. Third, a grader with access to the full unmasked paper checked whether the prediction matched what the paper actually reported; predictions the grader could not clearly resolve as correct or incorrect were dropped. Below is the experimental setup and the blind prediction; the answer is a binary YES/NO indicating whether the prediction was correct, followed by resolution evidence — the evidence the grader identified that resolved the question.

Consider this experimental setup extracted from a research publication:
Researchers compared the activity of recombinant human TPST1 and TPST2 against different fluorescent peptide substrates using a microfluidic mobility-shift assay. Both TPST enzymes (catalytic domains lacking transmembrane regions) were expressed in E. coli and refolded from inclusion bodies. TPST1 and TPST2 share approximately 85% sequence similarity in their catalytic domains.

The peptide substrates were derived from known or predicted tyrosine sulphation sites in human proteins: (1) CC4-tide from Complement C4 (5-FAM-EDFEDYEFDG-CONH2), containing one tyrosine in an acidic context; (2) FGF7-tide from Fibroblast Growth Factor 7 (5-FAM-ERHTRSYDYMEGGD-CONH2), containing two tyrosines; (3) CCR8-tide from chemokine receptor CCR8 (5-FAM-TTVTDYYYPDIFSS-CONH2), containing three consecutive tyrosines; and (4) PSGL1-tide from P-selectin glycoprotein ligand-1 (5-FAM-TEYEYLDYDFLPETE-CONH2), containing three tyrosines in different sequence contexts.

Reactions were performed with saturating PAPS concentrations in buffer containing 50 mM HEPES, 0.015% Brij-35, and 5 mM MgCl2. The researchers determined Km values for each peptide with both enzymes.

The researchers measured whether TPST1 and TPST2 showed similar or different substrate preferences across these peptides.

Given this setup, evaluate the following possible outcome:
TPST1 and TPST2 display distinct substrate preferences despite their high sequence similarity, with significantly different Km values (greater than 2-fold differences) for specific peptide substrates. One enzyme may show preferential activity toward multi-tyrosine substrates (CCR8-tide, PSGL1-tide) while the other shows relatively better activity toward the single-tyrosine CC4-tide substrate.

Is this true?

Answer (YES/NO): NO